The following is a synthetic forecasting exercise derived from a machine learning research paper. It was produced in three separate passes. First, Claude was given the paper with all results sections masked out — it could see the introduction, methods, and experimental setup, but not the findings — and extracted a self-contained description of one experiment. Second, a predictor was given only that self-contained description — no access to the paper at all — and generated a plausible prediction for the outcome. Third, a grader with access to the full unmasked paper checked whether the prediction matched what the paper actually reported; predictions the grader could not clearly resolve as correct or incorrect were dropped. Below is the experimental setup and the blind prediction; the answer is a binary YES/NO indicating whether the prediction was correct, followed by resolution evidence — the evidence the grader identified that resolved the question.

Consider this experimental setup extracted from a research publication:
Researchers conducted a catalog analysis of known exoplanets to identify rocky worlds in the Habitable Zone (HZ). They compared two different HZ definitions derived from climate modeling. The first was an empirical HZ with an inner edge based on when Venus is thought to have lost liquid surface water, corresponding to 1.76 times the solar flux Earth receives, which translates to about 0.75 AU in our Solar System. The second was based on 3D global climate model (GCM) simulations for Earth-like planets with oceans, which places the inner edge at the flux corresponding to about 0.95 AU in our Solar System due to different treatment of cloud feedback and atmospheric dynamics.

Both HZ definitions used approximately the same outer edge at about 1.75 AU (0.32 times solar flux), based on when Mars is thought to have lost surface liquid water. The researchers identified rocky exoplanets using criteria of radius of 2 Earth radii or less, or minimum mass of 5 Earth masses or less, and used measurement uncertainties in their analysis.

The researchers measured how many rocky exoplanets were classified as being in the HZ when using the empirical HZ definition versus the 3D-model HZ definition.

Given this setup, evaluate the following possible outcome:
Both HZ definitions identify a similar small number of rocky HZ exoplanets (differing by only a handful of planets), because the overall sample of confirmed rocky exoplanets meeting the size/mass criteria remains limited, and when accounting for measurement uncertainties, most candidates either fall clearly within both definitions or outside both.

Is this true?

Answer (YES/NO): NO